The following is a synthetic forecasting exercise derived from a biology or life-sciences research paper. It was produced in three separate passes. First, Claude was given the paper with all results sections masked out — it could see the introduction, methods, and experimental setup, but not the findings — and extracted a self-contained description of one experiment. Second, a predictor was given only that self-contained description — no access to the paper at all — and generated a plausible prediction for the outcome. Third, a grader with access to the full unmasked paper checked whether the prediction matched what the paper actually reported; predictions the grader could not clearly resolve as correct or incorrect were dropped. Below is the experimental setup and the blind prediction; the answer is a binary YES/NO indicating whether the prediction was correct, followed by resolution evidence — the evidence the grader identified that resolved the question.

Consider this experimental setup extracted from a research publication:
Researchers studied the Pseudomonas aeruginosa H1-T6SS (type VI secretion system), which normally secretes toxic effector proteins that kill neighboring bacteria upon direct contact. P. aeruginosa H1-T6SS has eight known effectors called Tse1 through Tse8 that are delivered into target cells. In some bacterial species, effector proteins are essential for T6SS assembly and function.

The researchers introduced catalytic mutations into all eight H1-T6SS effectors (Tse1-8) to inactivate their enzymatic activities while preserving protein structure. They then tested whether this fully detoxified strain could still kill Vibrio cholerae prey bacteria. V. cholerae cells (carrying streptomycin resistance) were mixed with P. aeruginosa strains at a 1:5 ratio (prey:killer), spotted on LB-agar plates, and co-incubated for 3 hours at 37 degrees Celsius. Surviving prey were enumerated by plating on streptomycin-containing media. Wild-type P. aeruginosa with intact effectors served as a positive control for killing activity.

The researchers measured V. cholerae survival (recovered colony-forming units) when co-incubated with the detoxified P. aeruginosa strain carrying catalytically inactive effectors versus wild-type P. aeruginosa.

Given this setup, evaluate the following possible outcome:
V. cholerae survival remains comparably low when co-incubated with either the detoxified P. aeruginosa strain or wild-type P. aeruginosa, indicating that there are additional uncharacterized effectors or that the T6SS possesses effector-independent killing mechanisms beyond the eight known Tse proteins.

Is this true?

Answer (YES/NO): NO